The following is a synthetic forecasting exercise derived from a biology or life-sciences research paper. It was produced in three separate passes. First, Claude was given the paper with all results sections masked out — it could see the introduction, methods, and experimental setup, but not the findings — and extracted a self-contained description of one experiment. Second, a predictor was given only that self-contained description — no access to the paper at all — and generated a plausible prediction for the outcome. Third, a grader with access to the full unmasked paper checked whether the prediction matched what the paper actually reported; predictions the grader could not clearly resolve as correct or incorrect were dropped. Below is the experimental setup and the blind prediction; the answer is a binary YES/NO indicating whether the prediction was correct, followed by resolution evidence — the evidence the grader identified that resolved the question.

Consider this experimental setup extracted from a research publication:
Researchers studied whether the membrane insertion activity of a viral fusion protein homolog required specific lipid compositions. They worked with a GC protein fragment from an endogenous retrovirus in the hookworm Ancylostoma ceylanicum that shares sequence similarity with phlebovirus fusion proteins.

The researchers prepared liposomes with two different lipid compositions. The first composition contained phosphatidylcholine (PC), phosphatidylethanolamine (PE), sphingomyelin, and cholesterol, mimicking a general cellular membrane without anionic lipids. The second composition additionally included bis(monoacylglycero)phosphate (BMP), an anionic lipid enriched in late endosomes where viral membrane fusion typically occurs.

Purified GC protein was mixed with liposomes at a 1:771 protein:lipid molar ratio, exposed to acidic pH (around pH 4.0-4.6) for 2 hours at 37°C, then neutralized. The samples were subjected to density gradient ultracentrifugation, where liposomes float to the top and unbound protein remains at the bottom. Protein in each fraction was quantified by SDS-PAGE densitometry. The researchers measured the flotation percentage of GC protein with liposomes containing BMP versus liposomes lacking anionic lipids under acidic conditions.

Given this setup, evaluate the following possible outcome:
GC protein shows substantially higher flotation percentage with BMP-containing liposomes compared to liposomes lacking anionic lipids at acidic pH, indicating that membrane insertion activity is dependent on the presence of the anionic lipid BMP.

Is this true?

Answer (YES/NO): YES